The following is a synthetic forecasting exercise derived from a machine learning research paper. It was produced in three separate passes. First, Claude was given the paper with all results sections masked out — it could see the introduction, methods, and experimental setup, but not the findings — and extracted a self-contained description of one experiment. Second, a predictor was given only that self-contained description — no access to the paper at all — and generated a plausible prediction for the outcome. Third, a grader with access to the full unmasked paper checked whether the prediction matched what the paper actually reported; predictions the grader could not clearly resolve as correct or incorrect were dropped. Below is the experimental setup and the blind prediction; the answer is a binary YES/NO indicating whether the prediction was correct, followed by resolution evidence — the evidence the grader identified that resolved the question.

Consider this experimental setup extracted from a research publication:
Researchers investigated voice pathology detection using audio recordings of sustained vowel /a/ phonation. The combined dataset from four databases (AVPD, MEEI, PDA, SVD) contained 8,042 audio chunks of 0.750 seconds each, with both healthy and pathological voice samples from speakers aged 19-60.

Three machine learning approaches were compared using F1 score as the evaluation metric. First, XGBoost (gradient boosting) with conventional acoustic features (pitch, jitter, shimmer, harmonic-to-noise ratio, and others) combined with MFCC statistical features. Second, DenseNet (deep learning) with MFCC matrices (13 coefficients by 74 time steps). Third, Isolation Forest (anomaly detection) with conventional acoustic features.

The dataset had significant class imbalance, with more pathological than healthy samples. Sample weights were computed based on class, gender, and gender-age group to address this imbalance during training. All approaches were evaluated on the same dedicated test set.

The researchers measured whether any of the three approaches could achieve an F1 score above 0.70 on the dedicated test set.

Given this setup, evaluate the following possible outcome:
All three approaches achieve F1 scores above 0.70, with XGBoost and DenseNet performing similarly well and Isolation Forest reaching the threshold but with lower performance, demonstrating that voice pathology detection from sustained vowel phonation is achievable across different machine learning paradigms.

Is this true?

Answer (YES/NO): NO